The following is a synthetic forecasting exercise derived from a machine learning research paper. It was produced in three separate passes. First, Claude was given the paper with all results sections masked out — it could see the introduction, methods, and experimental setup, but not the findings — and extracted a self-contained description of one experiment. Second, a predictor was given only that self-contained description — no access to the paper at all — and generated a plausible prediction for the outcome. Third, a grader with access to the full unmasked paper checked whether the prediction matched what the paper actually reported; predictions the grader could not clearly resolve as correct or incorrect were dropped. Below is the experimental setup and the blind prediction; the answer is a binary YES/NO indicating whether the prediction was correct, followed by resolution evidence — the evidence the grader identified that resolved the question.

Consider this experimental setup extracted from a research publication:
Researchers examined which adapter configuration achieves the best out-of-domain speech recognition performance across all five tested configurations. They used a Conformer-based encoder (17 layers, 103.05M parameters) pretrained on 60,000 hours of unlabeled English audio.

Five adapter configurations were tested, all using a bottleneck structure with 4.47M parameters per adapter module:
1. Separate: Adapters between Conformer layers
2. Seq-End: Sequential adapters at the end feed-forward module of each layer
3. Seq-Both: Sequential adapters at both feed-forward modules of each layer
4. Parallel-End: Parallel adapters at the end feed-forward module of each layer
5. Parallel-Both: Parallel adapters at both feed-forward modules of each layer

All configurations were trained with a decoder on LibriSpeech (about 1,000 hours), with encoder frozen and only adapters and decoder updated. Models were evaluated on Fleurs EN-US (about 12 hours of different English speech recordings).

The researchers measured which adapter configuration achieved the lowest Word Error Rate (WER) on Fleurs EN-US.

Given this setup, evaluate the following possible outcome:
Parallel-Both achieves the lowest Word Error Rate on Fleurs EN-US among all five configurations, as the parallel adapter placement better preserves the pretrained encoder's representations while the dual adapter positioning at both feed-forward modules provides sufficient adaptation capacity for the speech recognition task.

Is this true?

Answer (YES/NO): NO